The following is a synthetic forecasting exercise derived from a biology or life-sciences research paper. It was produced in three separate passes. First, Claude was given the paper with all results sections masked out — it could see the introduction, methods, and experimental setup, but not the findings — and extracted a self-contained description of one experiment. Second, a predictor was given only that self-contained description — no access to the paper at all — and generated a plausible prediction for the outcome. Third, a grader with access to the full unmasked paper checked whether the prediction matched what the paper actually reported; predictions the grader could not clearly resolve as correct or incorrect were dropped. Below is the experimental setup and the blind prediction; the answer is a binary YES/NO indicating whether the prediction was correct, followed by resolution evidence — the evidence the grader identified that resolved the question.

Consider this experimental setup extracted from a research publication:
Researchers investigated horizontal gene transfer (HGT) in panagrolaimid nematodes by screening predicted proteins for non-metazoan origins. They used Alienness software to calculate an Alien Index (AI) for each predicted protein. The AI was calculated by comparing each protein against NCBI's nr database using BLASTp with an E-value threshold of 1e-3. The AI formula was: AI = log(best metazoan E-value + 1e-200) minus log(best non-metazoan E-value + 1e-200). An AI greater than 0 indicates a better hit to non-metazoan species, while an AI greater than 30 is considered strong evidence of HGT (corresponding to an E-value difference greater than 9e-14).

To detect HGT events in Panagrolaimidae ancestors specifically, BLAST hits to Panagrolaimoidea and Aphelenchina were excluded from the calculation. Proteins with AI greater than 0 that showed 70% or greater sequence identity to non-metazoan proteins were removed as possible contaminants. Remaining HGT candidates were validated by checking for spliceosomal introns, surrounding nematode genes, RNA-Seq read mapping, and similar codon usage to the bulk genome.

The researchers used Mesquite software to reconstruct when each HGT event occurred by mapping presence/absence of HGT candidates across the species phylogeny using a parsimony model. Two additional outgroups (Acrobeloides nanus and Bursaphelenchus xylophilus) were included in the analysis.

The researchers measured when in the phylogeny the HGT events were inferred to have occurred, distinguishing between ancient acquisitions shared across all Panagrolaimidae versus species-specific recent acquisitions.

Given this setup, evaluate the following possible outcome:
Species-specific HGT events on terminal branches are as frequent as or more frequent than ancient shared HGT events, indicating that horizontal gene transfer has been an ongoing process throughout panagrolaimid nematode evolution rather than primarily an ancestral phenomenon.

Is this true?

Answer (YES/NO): NO